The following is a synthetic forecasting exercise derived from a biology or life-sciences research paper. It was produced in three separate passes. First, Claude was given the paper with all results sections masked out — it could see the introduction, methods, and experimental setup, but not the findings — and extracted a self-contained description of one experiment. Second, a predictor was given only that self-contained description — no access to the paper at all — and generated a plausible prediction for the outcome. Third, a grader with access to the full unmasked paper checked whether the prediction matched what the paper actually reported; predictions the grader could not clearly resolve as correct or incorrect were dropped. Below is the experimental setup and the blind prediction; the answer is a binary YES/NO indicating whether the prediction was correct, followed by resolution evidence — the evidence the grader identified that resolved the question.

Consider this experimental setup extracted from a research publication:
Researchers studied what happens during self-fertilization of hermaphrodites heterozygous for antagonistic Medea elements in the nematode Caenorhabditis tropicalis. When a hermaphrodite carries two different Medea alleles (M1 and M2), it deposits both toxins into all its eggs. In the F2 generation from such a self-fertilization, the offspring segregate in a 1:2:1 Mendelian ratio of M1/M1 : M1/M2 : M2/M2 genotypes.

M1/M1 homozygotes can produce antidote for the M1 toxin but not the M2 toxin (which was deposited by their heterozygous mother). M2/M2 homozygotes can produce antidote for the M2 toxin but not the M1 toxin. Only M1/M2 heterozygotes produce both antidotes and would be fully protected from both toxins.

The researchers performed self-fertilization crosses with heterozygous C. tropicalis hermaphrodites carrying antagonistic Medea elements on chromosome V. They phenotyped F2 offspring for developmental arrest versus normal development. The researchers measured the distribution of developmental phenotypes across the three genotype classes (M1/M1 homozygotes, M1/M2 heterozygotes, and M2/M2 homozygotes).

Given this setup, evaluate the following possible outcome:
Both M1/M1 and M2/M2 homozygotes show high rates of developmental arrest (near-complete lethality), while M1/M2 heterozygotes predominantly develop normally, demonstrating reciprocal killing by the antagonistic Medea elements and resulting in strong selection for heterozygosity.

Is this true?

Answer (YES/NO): NO